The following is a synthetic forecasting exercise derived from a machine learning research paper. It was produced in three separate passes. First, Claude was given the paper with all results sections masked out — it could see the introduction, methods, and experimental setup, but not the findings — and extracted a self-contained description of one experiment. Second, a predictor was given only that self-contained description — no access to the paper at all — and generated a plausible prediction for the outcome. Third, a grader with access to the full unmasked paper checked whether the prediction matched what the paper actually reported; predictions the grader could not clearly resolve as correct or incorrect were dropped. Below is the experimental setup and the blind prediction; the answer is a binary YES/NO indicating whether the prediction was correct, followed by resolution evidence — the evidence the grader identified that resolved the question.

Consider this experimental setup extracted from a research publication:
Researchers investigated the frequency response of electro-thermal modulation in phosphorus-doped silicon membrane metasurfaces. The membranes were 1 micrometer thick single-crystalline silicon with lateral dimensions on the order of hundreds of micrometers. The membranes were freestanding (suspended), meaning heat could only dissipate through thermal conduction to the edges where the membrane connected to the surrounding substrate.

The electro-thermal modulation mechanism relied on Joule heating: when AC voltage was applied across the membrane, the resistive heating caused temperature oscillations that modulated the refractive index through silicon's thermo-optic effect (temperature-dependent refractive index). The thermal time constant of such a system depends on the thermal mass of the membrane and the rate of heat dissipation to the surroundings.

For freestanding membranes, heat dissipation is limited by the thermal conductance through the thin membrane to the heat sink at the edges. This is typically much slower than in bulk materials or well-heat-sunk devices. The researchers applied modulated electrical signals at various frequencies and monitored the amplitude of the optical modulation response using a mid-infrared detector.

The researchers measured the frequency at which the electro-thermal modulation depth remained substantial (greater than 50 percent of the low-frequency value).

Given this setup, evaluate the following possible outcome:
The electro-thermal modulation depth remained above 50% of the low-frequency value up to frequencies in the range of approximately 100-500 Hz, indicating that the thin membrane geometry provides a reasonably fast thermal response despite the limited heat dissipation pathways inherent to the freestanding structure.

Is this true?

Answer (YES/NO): NO